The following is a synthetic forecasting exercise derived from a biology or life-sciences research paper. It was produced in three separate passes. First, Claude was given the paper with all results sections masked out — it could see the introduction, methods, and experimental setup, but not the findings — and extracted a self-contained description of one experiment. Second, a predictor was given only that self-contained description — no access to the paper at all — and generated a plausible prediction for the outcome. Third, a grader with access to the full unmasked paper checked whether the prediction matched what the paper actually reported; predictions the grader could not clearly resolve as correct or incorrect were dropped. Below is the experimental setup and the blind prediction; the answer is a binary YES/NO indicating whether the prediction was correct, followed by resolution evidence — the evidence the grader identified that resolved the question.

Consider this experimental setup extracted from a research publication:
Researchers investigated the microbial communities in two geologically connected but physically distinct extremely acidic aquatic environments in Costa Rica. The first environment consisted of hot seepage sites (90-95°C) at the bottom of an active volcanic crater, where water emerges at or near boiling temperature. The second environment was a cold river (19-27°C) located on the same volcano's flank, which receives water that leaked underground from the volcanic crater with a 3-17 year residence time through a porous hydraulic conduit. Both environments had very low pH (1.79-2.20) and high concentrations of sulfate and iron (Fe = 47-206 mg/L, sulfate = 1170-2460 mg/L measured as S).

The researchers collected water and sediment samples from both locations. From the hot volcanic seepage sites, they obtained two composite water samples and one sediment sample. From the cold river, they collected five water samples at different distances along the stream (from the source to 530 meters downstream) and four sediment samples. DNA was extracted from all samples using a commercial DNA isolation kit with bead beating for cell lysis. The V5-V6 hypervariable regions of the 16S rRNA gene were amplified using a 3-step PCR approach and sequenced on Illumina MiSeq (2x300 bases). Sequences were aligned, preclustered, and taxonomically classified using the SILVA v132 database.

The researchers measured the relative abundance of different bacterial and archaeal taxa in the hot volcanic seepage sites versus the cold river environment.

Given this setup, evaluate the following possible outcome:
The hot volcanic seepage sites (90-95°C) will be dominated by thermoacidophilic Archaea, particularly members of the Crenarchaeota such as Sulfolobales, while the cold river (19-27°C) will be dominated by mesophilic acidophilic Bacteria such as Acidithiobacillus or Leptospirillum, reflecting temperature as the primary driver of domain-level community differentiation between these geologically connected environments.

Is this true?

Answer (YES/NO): NO